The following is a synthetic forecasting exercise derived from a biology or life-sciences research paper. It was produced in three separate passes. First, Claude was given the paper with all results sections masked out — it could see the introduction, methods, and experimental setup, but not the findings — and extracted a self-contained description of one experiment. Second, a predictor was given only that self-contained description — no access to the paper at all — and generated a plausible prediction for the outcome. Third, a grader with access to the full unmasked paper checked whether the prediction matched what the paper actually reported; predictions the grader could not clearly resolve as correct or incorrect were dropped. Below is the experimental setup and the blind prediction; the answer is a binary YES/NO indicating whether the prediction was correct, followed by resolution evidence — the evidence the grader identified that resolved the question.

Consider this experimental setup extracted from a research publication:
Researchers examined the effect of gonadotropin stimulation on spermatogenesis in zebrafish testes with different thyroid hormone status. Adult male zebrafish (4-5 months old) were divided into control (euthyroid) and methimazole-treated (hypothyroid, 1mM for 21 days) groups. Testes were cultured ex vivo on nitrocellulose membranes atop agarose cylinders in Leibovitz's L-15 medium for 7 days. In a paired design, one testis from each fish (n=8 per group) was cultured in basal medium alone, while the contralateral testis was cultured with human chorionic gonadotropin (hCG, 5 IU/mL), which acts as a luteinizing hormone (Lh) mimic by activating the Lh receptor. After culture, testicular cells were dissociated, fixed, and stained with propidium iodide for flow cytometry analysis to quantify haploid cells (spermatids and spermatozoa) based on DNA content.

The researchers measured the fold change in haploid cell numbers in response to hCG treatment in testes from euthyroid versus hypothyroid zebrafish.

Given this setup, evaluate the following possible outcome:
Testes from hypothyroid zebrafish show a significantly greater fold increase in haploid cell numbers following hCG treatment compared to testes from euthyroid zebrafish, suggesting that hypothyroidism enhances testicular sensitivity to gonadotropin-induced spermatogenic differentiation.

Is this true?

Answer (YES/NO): NO